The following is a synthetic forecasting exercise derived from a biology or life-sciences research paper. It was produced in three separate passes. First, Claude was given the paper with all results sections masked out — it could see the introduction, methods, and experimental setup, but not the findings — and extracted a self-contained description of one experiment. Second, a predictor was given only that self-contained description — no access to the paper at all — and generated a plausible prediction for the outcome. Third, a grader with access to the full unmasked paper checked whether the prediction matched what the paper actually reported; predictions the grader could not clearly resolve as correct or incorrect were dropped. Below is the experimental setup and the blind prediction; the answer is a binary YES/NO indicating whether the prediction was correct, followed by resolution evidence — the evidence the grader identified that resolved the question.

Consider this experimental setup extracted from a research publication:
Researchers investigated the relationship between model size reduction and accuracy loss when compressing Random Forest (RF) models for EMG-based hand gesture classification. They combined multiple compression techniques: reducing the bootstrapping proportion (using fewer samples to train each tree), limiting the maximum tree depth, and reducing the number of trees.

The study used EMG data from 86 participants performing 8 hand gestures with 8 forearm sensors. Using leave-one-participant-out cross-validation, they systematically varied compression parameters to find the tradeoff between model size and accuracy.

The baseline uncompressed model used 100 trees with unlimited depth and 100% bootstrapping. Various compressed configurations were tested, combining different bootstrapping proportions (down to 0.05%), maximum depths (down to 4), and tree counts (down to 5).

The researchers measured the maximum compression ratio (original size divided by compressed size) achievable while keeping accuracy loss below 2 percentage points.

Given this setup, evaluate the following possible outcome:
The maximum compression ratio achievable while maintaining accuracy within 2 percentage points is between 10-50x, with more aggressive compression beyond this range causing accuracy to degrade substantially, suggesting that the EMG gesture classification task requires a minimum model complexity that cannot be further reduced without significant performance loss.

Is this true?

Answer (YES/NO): NO